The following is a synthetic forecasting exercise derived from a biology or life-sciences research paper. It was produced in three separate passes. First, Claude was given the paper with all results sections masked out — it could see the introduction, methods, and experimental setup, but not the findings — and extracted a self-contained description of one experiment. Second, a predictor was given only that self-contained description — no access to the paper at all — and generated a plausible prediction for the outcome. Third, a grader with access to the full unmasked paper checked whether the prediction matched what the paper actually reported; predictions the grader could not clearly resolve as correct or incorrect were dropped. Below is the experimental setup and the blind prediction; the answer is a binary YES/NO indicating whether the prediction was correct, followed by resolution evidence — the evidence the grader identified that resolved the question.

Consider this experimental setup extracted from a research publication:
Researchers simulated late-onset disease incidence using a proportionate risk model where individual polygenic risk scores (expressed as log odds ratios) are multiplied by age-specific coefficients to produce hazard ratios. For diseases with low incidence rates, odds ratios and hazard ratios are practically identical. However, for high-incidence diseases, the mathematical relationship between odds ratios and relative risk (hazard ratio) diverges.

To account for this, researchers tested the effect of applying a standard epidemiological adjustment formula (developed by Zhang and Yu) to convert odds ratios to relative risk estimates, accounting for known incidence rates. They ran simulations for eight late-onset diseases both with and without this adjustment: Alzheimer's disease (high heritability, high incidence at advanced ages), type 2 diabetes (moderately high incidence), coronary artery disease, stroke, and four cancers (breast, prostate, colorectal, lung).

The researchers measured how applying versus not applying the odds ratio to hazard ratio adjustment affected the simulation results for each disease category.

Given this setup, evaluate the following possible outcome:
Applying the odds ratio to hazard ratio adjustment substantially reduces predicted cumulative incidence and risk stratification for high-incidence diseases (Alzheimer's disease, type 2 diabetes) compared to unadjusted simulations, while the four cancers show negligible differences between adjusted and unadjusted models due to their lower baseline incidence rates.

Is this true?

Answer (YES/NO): NO